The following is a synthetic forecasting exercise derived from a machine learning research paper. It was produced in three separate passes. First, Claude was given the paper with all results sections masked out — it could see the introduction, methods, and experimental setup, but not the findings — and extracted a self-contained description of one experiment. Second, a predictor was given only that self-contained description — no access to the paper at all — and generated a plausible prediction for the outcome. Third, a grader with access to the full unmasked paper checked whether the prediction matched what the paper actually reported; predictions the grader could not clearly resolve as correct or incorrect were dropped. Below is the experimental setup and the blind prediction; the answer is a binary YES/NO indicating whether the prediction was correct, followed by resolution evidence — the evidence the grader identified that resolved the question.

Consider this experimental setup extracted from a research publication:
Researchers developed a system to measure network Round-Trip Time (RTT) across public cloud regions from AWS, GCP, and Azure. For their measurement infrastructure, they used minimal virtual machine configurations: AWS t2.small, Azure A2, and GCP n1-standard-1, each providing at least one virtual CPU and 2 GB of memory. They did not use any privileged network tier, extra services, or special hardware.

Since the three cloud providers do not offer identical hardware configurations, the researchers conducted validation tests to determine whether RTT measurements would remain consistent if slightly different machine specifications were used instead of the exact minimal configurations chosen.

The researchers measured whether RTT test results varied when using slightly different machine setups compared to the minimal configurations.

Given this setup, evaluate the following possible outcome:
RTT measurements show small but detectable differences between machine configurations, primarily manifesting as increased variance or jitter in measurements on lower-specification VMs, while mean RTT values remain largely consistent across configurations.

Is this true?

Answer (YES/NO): NO